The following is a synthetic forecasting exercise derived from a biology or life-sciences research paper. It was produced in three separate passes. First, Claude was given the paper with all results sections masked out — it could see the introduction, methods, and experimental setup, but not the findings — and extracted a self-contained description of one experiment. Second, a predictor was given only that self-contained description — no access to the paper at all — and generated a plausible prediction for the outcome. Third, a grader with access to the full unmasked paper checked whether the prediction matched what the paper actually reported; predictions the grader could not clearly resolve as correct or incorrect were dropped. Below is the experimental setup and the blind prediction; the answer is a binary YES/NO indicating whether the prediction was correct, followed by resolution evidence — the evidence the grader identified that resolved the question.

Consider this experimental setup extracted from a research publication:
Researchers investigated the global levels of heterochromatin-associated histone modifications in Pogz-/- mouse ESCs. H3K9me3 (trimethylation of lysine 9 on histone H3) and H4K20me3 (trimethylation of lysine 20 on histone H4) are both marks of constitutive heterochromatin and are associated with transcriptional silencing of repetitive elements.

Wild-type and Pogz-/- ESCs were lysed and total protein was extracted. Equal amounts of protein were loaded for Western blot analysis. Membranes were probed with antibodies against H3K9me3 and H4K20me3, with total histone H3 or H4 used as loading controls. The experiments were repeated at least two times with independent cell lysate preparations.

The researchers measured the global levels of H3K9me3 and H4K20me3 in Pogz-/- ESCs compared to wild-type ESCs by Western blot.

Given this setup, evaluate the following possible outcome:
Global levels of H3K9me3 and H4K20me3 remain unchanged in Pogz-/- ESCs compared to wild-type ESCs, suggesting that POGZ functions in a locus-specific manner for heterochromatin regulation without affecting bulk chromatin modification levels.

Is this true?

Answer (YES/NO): NO